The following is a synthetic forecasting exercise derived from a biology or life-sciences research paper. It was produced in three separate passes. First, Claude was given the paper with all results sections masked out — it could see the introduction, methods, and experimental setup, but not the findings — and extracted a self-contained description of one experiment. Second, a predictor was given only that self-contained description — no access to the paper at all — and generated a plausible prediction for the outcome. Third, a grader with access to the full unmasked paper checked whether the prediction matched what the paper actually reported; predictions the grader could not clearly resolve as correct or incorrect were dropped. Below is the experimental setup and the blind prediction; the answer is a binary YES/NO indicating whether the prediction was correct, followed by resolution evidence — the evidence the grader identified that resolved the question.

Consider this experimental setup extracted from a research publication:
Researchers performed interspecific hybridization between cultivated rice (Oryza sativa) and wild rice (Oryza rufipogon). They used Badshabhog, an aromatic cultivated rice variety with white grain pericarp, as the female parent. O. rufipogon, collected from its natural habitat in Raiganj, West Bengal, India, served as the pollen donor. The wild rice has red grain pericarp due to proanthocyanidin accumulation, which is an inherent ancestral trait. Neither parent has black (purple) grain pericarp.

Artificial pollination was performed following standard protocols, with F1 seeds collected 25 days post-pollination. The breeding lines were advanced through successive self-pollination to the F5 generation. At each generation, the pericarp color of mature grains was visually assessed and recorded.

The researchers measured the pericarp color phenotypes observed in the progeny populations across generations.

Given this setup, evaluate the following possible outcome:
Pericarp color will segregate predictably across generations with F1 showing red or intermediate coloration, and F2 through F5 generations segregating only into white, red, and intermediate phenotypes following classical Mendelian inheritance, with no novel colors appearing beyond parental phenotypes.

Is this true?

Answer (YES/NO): NO